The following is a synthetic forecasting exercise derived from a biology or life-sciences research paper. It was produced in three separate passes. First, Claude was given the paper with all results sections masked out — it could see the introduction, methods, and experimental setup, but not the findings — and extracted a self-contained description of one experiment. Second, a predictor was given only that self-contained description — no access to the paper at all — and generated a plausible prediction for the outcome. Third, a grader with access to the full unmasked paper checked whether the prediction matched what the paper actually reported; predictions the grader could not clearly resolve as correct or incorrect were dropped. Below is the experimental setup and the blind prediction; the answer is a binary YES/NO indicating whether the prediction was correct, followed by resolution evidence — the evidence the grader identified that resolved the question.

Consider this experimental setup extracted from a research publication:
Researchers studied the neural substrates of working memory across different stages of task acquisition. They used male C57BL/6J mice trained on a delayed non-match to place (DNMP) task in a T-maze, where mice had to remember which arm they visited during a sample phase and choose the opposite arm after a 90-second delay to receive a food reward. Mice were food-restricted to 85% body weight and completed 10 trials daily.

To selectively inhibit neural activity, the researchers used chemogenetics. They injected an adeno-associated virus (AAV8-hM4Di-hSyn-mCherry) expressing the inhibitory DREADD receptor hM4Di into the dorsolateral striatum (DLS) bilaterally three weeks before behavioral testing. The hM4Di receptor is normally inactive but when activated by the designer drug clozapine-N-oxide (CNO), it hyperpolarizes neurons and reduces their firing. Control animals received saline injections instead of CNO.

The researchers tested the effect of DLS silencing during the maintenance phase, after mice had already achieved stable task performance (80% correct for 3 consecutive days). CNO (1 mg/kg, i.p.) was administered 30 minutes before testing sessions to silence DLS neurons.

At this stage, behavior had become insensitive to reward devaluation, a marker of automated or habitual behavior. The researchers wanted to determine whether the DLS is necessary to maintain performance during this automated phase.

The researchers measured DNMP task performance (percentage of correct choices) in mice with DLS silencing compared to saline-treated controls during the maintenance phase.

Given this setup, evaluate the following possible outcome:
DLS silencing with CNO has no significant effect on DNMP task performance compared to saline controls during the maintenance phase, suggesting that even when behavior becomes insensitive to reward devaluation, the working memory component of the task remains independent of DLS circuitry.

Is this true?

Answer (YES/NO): YES